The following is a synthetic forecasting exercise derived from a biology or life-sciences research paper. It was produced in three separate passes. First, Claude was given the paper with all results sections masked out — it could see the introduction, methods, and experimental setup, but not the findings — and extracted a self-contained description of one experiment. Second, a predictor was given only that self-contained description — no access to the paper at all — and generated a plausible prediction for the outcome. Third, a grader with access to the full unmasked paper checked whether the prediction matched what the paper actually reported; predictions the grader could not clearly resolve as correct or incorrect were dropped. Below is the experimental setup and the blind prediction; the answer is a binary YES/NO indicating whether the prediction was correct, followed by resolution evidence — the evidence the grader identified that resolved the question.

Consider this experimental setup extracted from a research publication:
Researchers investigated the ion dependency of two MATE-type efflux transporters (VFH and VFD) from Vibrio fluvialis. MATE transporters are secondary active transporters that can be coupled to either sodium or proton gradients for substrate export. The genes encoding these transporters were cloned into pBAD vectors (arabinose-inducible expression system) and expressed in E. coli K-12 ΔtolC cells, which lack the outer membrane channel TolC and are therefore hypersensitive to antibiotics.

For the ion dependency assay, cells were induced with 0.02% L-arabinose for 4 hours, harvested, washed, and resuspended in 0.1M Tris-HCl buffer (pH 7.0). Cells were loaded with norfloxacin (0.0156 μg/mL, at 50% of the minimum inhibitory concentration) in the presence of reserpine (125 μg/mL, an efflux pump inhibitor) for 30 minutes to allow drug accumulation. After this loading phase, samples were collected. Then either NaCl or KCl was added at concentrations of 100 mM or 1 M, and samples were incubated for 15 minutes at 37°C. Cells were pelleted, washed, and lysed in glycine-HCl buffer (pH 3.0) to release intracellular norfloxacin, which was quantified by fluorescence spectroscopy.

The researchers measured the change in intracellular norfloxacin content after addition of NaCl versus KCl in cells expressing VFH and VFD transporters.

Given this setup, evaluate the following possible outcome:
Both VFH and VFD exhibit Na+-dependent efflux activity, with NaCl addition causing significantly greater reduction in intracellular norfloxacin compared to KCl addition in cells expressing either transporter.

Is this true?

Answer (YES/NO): NO